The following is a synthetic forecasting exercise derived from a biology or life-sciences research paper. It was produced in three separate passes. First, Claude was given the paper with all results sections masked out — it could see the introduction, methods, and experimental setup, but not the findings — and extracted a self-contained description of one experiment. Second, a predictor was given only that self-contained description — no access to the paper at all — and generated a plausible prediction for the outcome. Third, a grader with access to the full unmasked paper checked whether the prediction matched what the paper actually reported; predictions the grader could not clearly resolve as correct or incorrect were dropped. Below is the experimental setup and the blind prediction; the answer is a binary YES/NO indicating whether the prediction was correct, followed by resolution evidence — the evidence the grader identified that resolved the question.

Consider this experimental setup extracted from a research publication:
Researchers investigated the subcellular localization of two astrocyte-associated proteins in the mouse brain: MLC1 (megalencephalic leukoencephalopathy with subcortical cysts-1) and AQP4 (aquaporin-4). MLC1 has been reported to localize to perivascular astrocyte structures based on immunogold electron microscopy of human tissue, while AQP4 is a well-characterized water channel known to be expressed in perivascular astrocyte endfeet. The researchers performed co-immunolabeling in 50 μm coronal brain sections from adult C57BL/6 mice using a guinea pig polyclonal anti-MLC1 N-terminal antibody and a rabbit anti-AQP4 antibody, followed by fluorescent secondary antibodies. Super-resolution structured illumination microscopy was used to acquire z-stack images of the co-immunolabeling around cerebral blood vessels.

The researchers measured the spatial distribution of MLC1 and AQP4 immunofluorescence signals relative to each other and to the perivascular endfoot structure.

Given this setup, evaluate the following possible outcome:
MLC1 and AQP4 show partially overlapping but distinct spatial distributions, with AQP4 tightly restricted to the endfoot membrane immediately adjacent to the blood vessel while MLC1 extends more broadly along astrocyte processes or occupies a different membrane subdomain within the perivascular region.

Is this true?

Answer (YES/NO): NO